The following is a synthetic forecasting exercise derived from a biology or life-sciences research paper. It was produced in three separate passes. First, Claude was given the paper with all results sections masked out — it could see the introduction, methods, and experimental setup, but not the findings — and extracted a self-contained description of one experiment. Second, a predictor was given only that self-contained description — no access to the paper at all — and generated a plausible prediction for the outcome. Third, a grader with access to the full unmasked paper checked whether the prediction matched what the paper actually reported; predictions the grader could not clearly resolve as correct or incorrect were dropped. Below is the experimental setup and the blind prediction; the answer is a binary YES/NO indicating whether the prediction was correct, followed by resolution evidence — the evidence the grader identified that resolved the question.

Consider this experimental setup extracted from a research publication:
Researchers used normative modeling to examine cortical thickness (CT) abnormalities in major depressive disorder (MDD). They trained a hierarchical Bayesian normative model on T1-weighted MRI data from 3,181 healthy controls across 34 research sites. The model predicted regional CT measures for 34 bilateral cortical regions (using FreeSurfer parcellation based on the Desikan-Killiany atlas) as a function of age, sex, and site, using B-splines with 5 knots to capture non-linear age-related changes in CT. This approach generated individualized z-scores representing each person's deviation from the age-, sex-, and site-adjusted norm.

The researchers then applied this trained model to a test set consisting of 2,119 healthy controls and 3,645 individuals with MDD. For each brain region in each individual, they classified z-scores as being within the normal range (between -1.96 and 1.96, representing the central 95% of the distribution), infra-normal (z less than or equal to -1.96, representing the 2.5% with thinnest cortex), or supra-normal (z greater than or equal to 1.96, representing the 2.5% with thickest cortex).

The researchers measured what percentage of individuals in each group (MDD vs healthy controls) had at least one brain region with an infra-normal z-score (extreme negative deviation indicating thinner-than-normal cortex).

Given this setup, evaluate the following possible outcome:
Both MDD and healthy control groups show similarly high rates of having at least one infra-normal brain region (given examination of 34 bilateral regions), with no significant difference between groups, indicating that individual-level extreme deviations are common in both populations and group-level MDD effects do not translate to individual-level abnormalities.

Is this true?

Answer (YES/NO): NO